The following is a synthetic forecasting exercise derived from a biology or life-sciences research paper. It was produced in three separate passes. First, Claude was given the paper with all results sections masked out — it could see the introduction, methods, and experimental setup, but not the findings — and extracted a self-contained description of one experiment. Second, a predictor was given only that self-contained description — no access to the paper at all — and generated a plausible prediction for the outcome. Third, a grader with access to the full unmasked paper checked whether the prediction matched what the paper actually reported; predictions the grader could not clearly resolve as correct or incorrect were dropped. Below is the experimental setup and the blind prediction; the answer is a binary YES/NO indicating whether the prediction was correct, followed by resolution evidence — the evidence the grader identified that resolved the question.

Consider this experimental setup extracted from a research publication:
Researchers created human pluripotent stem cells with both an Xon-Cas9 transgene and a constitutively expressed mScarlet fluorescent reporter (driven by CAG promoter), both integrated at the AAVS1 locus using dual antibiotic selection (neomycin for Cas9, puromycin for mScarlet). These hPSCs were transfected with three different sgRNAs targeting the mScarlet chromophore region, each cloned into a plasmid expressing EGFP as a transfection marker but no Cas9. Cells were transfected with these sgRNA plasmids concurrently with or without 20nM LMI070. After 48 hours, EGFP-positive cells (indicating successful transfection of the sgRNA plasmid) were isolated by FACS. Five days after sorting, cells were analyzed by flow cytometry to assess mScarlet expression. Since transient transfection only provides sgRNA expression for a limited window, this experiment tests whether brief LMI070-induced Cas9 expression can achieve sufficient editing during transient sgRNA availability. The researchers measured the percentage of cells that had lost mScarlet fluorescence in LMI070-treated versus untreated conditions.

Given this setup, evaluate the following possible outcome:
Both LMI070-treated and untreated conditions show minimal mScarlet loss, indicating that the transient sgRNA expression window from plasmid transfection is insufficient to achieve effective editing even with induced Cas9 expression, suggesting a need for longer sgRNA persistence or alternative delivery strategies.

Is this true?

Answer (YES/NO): NO